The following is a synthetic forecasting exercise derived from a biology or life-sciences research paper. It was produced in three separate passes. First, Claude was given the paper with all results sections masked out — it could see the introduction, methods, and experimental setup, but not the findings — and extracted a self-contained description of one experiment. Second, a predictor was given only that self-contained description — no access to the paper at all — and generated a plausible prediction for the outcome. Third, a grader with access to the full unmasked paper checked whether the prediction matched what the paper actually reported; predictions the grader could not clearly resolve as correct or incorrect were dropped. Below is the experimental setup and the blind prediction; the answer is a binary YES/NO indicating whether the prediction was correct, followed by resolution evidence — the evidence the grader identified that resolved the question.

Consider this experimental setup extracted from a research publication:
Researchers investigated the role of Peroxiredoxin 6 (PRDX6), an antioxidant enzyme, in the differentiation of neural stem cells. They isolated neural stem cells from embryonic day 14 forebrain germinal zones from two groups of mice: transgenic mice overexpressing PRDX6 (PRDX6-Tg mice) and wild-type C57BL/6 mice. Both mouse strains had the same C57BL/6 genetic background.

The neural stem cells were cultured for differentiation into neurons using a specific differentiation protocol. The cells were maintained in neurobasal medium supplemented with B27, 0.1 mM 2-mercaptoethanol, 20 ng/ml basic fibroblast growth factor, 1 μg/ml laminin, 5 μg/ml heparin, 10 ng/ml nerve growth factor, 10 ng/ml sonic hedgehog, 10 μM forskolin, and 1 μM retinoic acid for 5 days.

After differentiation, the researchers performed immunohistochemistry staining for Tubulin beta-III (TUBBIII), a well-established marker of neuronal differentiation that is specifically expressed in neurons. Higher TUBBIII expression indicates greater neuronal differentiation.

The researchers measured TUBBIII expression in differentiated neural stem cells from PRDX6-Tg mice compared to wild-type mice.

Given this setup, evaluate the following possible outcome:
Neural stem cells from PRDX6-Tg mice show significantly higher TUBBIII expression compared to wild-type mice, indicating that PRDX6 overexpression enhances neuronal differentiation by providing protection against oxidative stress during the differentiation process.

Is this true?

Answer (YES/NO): NO